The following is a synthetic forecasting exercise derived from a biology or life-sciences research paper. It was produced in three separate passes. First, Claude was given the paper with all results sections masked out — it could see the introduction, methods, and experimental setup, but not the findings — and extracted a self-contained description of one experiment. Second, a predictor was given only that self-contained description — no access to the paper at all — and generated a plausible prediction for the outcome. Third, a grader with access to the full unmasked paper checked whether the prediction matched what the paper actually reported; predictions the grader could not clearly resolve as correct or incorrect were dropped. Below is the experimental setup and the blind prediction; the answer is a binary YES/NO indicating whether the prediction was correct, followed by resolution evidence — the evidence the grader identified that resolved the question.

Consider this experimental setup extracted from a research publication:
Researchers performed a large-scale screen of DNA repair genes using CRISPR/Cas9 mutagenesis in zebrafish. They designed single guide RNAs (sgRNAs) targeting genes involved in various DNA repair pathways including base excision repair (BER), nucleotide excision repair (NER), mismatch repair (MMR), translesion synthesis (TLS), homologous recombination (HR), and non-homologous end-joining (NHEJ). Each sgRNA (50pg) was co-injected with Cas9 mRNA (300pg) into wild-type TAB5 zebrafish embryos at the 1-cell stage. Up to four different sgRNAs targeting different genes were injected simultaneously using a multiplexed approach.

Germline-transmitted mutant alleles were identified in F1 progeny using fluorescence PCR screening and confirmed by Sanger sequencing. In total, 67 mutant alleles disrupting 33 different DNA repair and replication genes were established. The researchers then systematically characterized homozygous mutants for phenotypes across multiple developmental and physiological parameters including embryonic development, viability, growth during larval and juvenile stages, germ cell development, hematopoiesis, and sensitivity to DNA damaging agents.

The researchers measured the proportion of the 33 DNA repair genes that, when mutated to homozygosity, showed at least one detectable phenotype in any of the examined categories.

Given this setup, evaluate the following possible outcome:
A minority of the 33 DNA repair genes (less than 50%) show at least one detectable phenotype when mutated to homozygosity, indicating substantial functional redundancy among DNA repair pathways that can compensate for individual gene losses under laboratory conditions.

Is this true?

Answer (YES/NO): NO